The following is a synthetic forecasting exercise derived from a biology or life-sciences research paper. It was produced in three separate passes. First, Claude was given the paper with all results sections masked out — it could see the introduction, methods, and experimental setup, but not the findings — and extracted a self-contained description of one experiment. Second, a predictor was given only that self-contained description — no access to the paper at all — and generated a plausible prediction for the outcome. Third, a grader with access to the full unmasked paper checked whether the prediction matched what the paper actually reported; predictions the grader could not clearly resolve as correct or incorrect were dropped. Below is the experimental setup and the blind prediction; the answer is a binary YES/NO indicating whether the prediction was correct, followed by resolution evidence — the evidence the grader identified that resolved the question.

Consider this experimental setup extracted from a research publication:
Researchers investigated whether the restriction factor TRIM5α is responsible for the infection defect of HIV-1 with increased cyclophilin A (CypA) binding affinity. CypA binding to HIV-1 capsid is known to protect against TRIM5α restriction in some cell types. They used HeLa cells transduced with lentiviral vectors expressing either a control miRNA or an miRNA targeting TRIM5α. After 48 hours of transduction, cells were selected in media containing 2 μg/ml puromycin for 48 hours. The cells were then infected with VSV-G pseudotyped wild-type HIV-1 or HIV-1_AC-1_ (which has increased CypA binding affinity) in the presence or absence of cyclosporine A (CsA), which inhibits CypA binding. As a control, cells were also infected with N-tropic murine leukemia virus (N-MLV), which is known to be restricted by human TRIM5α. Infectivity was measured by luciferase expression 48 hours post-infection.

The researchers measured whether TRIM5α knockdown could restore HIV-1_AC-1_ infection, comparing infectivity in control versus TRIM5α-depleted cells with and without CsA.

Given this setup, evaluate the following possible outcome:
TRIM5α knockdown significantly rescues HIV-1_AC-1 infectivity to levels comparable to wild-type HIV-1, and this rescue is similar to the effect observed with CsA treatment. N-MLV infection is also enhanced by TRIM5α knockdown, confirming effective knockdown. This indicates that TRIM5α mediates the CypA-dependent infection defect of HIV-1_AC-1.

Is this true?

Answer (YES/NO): NO